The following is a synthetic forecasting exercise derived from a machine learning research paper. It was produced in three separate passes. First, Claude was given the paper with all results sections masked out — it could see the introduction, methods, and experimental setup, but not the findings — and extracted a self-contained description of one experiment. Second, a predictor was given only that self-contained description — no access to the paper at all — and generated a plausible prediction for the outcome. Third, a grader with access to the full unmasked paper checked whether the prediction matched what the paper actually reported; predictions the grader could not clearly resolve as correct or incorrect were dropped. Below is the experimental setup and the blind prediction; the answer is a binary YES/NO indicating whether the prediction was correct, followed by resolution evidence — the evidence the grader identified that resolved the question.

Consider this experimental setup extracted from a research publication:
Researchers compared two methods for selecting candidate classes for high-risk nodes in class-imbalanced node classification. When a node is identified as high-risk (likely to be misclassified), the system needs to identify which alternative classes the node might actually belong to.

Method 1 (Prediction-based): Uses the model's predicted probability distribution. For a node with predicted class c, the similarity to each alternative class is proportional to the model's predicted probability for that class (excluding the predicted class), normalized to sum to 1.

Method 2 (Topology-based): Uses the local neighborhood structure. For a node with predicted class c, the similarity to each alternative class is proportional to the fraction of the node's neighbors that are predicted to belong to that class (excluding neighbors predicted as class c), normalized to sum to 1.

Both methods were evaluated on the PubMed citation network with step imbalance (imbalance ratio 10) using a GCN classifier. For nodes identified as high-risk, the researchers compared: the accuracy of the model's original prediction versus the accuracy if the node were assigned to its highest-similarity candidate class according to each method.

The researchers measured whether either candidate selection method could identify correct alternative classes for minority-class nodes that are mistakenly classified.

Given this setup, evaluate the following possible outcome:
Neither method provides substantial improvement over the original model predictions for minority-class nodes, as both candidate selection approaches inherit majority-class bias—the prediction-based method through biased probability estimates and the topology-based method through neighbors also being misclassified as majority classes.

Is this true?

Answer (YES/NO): NO